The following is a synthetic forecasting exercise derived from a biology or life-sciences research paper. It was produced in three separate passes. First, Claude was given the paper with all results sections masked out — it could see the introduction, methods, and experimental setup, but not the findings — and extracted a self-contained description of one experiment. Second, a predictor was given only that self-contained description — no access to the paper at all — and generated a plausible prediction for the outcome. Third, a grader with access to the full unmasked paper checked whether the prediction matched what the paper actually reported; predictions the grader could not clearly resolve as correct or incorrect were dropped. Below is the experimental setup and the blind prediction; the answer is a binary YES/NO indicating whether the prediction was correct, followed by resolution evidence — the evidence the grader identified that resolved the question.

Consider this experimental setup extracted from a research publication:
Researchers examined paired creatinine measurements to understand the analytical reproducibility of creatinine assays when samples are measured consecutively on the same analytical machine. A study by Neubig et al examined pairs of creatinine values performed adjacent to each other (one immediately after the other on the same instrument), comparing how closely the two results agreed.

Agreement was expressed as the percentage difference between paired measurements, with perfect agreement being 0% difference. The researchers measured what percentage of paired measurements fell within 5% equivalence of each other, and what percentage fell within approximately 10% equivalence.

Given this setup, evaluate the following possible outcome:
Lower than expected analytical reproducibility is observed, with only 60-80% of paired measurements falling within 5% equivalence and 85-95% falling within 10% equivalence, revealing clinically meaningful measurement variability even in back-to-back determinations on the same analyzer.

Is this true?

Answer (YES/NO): YES